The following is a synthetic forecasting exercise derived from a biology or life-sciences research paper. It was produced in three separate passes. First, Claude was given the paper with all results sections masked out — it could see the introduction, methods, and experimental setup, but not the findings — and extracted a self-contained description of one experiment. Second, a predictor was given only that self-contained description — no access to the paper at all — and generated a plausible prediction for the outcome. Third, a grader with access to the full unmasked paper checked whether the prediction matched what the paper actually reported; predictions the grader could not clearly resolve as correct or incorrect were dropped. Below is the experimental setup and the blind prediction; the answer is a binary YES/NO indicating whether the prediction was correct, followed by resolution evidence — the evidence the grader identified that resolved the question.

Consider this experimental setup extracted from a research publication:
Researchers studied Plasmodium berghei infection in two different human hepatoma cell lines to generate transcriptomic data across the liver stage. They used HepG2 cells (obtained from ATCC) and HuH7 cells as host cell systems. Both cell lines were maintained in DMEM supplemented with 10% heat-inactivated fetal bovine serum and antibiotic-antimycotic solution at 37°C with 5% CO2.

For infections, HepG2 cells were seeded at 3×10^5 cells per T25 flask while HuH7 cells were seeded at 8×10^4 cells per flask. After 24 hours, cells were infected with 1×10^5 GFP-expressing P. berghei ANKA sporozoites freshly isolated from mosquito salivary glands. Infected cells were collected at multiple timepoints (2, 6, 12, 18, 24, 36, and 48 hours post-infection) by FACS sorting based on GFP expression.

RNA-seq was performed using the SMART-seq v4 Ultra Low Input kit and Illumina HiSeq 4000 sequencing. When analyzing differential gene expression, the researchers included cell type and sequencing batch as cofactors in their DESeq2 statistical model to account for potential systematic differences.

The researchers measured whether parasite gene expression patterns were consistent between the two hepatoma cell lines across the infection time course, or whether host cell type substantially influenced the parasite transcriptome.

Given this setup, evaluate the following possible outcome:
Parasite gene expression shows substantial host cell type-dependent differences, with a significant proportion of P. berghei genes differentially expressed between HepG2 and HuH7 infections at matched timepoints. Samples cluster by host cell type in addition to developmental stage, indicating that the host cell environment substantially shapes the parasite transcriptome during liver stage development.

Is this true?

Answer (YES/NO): NO